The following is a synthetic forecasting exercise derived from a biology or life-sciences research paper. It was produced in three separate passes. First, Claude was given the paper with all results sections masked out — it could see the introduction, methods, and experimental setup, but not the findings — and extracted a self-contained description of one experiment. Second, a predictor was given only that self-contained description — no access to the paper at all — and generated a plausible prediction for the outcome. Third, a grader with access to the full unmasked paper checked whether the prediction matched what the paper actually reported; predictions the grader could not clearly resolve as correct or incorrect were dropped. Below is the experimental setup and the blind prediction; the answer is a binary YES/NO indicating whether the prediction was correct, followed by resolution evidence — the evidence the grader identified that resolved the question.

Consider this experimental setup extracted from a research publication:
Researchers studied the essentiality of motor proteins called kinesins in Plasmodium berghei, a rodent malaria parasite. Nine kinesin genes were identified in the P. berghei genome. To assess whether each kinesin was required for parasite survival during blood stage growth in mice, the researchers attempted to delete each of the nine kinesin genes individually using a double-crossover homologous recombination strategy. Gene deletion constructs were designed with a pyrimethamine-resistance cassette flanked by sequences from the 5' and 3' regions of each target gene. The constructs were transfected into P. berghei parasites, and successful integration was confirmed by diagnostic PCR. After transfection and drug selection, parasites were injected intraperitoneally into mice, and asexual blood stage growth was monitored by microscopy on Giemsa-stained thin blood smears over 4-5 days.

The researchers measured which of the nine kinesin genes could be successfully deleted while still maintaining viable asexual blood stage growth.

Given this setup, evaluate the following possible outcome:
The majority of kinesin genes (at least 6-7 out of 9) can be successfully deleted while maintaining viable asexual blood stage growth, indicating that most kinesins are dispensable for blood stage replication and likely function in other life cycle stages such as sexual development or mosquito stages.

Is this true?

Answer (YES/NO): YES